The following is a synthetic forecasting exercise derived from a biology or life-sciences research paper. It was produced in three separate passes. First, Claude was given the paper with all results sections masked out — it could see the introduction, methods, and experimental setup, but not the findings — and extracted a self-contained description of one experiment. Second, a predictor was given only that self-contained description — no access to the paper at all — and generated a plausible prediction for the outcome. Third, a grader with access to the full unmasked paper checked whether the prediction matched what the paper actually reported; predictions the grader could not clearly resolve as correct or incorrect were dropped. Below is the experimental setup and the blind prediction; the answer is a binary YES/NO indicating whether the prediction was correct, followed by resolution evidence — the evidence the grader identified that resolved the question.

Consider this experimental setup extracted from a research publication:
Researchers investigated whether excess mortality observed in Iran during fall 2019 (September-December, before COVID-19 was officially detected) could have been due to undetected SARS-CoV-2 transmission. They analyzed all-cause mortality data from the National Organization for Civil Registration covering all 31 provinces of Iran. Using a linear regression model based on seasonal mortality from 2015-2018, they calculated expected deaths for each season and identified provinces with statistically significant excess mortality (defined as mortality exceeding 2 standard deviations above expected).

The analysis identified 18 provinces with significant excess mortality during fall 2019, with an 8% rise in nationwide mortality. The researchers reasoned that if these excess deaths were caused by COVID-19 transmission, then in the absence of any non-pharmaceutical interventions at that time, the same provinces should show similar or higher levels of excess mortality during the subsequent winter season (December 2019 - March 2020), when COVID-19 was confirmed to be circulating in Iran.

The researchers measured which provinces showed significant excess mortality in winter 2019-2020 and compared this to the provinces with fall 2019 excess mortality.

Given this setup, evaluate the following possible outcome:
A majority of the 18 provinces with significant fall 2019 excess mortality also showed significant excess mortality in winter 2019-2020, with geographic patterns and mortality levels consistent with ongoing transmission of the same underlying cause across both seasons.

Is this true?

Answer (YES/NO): NO